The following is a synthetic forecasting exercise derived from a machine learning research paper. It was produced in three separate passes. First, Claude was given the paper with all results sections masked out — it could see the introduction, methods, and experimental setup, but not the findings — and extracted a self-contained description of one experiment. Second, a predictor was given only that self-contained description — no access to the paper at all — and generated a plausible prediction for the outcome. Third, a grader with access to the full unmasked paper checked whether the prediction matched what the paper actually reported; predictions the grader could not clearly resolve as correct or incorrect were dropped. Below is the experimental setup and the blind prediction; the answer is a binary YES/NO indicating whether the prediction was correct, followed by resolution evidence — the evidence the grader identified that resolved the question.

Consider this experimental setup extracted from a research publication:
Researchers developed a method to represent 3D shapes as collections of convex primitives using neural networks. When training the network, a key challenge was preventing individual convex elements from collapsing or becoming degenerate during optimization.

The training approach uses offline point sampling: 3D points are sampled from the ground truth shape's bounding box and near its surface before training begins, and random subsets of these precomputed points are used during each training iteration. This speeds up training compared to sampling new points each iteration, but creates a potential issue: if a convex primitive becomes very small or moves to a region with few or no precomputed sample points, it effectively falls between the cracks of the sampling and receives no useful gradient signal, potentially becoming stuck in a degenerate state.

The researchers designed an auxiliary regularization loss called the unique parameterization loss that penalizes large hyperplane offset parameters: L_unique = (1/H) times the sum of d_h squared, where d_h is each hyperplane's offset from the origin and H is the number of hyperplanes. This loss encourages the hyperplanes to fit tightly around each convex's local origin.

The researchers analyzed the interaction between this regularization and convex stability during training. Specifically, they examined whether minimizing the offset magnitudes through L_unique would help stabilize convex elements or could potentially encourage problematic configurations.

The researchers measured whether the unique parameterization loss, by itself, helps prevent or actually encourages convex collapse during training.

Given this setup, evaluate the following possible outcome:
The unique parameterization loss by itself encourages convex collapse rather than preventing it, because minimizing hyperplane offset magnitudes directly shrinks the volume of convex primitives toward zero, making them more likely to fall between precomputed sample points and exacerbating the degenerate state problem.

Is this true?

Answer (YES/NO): YES